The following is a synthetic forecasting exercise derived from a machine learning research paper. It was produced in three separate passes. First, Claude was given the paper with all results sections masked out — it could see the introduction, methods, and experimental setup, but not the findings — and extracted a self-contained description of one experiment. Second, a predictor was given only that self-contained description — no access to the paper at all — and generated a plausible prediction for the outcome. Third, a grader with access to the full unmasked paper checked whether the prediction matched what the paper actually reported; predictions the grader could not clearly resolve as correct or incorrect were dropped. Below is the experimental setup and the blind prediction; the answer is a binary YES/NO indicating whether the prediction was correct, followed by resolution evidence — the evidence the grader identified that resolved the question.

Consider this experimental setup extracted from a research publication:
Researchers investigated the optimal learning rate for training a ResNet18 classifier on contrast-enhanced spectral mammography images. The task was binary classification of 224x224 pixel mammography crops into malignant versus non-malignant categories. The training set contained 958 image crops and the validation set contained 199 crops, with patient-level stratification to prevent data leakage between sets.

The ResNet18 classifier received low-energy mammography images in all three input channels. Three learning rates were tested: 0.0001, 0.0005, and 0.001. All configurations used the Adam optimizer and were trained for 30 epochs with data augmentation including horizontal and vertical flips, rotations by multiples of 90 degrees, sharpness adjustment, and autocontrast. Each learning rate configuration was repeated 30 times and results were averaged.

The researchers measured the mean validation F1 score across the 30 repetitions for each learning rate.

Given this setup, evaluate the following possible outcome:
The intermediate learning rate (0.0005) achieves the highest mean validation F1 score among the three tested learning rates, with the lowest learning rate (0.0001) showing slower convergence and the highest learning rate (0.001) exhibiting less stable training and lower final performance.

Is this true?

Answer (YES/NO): YES